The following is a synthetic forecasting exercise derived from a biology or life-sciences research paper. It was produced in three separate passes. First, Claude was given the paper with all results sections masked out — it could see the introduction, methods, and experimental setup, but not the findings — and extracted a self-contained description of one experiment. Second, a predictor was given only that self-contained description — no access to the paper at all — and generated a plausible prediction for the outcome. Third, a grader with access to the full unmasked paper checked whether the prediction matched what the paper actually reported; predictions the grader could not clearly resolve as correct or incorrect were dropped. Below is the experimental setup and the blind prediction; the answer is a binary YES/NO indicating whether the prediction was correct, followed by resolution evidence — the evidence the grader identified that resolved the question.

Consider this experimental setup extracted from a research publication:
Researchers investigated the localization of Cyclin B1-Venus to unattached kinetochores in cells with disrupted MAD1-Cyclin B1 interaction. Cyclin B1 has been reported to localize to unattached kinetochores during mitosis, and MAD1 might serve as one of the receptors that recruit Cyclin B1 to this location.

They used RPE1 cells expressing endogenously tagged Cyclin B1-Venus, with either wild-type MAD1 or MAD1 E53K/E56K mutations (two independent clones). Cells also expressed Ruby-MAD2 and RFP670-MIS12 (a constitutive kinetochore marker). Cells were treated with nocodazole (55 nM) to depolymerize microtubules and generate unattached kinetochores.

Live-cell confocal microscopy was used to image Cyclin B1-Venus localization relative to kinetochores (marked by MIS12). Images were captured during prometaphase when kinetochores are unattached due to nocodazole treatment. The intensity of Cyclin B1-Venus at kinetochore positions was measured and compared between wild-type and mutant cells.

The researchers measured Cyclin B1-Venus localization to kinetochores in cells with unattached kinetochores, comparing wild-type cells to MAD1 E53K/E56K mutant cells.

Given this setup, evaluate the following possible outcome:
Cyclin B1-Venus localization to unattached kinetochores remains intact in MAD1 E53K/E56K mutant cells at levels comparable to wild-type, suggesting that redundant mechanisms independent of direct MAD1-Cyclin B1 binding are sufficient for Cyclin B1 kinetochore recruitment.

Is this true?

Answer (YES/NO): NO